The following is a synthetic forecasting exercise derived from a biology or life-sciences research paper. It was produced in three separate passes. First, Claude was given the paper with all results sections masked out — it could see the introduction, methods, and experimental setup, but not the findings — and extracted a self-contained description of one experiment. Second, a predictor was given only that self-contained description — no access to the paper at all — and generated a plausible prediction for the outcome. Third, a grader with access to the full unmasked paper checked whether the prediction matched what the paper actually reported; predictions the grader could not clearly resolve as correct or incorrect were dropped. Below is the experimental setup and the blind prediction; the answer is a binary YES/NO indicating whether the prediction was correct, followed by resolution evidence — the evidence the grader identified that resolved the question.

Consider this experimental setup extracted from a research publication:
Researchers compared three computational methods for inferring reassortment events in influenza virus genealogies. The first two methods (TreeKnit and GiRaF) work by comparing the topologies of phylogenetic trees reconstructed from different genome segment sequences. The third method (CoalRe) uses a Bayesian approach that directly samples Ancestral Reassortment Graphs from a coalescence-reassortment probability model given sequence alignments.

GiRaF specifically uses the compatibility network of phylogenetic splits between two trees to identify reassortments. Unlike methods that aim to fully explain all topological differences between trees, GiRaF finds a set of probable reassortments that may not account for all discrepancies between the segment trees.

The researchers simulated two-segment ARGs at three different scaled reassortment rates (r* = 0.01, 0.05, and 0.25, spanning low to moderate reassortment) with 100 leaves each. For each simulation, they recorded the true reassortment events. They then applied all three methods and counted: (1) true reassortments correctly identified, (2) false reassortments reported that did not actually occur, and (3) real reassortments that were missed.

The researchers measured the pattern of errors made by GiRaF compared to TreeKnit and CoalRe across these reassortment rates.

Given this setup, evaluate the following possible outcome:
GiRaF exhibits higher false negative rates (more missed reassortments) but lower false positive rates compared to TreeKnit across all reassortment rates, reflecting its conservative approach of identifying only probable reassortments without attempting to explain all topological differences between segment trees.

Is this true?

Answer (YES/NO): YES